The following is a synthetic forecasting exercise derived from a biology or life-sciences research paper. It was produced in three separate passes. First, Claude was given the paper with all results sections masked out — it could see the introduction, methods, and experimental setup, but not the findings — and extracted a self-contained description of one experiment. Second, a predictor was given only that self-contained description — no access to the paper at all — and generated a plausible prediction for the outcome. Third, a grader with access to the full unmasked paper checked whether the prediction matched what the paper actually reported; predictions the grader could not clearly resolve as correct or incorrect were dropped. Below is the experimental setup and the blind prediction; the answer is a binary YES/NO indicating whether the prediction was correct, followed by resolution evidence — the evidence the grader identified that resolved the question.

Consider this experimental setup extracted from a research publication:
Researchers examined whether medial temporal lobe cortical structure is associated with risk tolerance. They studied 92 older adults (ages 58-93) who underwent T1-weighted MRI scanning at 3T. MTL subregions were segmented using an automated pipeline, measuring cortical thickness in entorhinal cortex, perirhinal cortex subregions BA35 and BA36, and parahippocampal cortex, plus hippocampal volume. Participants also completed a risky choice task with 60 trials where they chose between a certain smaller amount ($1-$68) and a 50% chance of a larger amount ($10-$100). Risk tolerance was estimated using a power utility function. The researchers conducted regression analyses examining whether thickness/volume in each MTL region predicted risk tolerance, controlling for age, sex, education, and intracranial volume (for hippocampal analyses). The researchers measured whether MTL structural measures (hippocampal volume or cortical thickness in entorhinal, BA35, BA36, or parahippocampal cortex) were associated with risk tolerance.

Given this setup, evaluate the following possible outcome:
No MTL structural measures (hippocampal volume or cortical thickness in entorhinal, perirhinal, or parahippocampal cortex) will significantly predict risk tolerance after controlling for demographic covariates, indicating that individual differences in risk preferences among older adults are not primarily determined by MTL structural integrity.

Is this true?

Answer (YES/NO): YES